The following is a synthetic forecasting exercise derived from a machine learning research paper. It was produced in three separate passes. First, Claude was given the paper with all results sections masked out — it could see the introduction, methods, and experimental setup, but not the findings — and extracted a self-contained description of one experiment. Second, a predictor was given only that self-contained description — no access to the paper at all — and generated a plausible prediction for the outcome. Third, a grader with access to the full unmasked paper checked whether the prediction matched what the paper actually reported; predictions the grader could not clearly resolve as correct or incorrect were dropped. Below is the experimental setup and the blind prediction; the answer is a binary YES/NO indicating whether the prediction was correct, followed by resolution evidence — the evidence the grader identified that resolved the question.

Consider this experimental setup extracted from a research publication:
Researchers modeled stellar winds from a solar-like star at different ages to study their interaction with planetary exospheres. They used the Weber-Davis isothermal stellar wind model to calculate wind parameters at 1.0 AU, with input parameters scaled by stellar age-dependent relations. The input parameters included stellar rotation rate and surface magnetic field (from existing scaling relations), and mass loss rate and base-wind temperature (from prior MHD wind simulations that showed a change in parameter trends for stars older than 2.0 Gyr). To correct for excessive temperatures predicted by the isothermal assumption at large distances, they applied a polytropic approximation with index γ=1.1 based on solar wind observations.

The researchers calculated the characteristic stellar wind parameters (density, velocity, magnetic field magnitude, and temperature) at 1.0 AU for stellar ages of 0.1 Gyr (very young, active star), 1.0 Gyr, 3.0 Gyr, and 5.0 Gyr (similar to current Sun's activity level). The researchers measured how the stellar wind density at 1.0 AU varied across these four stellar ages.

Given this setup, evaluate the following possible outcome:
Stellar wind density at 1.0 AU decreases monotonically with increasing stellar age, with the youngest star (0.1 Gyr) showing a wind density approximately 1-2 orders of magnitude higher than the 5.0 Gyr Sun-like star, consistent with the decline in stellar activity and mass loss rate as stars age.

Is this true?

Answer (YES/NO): NO